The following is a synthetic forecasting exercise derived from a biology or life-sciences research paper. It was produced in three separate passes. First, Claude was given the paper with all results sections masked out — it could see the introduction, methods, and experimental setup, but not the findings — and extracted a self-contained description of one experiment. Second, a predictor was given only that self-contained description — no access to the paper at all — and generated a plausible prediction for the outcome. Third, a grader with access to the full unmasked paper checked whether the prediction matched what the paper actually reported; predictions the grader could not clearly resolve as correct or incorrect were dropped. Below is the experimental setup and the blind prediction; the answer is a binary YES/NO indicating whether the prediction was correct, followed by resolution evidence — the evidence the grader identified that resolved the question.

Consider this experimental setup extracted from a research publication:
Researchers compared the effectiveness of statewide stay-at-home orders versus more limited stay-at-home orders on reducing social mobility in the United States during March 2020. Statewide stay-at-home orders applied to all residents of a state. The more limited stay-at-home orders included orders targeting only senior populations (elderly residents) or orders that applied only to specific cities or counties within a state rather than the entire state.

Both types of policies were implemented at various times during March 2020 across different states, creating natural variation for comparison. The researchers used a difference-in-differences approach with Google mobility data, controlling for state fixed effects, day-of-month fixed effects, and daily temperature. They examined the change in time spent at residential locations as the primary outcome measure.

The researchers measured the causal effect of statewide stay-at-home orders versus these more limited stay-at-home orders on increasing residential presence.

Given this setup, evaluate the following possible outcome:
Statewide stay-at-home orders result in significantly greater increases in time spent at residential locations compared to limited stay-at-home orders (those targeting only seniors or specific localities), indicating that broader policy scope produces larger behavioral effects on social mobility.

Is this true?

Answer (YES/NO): YES